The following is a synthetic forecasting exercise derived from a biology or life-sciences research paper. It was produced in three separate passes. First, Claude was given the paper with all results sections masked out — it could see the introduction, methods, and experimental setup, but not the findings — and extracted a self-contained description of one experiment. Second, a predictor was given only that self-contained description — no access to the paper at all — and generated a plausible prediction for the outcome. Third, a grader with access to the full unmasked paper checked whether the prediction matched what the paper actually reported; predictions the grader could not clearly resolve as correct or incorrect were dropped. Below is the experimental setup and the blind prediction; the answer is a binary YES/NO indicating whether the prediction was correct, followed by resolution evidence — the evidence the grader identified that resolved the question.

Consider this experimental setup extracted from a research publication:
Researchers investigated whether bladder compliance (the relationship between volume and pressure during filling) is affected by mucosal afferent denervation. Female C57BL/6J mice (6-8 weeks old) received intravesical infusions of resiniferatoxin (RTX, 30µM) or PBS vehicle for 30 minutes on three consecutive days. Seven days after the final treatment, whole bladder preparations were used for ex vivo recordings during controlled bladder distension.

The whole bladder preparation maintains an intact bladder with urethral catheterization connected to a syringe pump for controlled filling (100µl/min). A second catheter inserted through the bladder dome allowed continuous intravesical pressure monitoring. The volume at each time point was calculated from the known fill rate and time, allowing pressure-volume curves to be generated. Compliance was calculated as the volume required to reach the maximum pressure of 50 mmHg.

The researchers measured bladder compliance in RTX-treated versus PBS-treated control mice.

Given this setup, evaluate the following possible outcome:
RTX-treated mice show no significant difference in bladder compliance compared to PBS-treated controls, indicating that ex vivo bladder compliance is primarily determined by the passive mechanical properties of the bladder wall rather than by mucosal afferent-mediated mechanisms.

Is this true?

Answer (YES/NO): YES